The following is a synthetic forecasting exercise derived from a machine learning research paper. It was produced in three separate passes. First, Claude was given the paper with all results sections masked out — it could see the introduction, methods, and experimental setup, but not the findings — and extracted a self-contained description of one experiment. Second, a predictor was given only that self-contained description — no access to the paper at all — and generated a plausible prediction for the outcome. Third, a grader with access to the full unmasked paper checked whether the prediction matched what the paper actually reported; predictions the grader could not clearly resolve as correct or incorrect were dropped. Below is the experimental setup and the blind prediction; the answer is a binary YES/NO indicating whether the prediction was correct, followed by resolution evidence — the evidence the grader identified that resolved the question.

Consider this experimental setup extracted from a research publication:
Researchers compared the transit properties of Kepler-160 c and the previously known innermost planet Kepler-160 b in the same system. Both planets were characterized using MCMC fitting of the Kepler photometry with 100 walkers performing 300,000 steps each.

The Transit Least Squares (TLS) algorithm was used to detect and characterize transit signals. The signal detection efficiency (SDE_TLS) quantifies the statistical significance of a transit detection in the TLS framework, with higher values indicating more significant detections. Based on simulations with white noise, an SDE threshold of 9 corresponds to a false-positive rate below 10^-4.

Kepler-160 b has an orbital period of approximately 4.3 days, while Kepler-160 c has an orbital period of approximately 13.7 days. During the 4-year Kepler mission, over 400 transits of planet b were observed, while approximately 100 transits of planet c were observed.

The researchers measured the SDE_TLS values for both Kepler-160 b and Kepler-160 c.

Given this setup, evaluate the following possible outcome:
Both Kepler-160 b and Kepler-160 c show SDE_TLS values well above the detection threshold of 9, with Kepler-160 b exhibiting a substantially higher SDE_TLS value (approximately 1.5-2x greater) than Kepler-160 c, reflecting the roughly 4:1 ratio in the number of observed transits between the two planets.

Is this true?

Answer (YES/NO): NO